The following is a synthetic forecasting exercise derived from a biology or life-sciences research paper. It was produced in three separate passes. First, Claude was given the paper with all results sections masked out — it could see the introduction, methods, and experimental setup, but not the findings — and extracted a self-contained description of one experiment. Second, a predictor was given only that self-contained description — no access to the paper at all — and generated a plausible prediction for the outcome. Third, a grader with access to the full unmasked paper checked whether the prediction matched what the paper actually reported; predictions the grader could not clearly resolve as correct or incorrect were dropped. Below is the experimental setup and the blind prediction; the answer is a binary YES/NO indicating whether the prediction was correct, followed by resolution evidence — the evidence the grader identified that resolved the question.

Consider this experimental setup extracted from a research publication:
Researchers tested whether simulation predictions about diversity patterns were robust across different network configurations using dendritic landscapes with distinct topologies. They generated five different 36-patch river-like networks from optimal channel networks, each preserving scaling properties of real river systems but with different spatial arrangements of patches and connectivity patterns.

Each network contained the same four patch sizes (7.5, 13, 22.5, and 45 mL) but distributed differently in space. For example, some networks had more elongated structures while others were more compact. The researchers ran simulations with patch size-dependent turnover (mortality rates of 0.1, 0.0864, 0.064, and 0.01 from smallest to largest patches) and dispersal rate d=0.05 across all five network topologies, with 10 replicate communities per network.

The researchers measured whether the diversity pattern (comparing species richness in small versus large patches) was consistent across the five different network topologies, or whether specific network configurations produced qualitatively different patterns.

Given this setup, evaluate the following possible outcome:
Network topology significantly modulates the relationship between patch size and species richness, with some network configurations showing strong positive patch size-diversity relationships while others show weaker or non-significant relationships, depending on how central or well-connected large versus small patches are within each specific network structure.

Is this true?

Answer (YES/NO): NO